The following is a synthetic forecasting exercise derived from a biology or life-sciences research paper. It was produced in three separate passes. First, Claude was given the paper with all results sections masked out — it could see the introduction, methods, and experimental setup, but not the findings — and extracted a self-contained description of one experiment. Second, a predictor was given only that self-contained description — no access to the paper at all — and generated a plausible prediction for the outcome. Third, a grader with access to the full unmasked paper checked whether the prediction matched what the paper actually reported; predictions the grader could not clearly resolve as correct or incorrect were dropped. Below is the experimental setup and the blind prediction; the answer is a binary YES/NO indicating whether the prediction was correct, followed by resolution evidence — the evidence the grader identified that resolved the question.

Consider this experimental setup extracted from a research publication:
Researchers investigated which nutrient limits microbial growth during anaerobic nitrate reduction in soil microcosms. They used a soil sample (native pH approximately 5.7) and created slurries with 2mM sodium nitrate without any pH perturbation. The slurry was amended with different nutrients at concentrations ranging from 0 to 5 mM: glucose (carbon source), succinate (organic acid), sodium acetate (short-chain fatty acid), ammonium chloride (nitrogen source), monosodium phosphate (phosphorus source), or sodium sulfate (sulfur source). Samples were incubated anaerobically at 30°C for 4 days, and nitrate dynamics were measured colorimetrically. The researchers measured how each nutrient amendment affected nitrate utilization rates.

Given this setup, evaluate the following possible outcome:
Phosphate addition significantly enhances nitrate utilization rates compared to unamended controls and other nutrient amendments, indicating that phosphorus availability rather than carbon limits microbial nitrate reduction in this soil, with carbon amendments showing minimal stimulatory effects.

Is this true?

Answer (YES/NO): NO